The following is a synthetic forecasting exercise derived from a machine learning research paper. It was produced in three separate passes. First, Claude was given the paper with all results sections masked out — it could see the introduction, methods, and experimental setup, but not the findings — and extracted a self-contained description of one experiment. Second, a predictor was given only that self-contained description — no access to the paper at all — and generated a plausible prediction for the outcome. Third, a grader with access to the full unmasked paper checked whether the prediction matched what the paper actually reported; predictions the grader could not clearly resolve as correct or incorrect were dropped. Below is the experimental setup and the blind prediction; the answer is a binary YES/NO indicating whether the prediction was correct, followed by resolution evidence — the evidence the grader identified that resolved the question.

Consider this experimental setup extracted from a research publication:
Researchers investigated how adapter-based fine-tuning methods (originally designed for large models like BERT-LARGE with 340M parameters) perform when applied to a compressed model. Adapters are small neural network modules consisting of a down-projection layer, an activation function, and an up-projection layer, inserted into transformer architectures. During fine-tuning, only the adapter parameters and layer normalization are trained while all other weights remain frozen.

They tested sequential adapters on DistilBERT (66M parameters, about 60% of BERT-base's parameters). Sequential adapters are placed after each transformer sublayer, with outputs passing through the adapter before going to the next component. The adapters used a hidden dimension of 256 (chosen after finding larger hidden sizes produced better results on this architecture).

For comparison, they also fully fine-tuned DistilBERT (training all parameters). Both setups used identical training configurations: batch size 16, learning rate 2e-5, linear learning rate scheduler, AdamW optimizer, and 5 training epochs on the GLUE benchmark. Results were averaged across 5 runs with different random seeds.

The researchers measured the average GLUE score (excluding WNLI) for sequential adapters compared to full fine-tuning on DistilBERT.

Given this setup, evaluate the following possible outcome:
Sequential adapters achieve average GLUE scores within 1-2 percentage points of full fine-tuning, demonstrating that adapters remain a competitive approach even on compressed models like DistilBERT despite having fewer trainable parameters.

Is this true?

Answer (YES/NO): NO